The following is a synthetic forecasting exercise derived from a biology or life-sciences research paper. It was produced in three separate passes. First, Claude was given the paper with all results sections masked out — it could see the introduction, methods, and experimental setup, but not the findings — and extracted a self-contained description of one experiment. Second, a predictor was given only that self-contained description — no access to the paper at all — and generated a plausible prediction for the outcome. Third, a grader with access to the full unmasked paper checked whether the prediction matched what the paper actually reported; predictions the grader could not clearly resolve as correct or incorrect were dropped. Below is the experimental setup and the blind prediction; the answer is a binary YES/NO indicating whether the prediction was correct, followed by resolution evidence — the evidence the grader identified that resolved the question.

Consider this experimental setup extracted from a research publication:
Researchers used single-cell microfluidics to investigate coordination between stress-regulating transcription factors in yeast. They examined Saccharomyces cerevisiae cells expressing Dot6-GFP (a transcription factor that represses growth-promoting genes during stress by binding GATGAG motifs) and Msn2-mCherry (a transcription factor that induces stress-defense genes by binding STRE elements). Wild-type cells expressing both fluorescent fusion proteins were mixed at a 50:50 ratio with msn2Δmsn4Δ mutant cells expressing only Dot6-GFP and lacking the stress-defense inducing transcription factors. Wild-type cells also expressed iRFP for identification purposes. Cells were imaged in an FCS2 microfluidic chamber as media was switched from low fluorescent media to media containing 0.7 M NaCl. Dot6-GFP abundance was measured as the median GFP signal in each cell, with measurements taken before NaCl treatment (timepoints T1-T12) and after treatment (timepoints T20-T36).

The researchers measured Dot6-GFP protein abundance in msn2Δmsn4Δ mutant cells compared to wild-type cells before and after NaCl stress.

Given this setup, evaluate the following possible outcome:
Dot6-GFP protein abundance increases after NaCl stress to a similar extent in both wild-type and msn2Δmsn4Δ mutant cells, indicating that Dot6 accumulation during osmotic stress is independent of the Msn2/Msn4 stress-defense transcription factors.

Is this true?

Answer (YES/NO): NO